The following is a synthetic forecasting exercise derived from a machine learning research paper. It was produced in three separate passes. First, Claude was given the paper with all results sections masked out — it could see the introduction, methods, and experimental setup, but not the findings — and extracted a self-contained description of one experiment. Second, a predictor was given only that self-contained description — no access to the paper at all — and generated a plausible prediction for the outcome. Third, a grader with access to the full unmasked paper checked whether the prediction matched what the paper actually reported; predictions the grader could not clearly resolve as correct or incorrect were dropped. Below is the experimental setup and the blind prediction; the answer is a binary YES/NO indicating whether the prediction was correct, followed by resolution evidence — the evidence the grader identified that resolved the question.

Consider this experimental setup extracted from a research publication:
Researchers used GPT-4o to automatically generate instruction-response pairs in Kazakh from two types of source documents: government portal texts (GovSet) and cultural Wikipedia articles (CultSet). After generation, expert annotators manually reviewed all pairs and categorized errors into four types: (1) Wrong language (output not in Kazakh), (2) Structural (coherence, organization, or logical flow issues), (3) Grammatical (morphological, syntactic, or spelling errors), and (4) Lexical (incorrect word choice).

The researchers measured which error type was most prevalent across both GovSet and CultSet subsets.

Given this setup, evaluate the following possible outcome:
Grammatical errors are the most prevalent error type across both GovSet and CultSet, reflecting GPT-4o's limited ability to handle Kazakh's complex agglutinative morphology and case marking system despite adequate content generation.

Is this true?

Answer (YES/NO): NO